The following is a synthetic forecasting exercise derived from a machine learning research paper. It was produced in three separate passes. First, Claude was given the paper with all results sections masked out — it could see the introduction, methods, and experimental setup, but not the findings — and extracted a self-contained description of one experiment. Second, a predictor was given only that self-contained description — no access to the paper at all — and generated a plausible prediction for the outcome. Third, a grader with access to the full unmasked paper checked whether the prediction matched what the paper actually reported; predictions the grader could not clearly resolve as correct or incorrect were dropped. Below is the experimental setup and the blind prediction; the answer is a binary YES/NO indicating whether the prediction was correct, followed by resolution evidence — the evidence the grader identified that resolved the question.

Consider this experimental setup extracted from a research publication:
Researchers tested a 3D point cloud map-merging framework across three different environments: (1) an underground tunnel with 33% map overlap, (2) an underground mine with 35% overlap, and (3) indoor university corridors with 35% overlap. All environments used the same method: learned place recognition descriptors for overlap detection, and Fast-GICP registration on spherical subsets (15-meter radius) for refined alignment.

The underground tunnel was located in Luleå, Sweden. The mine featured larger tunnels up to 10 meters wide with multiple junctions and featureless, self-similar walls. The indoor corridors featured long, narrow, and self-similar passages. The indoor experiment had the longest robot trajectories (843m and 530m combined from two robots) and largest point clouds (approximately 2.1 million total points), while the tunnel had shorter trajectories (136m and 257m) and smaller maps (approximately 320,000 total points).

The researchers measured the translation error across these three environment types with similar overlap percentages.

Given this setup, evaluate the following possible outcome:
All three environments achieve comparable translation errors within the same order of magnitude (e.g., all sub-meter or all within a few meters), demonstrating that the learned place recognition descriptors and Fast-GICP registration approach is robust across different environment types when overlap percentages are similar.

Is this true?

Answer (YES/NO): YES